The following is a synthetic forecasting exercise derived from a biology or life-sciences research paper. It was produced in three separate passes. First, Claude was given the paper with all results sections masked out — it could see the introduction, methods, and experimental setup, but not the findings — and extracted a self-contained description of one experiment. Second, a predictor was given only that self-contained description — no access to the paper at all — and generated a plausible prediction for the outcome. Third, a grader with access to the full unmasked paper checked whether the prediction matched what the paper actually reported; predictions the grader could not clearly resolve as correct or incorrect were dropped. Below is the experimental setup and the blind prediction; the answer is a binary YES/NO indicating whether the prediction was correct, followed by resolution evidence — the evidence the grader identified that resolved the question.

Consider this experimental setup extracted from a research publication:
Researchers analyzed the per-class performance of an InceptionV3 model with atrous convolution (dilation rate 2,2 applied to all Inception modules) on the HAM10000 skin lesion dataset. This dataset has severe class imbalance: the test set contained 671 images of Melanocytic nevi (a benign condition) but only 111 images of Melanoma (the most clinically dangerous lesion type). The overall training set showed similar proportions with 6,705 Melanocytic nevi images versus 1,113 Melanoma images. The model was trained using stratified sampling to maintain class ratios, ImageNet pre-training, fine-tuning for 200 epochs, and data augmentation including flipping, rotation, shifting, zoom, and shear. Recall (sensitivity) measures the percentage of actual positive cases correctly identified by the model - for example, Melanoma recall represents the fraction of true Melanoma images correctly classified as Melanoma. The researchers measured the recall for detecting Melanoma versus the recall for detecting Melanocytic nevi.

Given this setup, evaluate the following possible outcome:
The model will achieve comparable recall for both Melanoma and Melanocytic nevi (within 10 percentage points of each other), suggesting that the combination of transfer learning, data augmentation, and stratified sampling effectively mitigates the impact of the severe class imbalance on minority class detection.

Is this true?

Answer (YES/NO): NO